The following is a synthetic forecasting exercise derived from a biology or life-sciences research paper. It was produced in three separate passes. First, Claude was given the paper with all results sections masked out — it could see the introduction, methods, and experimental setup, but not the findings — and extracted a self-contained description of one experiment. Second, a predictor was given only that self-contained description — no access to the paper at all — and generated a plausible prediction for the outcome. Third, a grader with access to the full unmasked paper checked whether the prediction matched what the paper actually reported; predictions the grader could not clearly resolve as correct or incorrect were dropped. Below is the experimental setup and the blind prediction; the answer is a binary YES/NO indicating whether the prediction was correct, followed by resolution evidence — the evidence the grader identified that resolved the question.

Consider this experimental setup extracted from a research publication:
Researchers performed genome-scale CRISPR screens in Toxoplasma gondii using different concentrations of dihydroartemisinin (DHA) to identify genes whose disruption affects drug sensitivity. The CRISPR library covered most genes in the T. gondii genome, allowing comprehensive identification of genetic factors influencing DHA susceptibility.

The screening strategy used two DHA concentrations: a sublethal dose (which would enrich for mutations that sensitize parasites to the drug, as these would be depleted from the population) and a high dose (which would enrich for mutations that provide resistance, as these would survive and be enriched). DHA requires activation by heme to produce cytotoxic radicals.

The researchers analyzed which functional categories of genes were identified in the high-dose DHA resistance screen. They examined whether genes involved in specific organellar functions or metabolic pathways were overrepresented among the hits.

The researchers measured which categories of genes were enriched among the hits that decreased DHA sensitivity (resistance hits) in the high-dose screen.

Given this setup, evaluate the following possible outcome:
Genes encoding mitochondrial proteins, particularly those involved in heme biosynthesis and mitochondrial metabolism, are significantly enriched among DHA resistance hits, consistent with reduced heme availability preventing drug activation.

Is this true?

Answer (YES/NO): YES